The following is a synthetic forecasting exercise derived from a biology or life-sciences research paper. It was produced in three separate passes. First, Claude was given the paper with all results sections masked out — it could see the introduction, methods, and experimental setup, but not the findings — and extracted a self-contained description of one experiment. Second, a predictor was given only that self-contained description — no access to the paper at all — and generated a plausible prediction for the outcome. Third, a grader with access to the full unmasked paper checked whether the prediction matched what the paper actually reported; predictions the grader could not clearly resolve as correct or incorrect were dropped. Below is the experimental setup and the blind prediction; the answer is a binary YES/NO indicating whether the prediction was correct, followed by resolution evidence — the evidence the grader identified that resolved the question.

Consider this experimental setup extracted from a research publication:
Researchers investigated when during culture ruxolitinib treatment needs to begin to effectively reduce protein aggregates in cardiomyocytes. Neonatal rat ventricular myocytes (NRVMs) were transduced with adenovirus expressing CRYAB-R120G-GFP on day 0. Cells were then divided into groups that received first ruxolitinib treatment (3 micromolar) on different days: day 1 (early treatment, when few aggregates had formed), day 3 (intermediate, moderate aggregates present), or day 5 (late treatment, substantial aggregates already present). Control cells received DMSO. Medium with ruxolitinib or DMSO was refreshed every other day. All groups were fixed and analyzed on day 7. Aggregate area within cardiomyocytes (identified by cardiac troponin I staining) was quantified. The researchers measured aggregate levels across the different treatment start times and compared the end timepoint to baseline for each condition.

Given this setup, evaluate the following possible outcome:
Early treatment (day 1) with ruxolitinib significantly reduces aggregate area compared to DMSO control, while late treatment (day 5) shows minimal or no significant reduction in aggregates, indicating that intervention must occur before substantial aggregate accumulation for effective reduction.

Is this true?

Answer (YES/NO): NO